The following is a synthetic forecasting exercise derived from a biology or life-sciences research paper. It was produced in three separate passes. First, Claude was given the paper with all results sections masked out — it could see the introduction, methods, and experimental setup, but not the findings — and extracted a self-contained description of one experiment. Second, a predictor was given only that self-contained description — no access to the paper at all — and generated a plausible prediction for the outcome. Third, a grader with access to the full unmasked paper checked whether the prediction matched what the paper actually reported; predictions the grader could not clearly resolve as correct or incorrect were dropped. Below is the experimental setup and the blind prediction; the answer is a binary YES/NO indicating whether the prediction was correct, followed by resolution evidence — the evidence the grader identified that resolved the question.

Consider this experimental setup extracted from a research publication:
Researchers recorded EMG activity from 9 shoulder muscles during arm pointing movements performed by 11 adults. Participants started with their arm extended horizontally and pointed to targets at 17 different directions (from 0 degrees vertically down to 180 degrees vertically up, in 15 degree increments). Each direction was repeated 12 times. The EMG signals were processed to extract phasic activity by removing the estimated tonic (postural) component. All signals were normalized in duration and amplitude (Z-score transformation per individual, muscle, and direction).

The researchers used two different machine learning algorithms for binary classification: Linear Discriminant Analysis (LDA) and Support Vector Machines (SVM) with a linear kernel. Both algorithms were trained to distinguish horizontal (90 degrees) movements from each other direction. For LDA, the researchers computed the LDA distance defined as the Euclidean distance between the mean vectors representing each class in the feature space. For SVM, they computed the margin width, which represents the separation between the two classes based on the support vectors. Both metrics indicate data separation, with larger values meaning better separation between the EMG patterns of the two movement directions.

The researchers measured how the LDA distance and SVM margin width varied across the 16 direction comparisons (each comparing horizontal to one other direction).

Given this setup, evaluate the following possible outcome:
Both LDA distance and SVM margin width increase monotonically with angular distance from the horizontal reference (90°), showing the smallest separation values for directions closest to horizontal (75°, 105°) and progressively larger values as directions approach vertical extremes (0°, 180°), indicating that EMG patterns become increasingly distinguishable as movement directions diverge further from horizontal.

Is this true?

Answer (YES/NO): YES